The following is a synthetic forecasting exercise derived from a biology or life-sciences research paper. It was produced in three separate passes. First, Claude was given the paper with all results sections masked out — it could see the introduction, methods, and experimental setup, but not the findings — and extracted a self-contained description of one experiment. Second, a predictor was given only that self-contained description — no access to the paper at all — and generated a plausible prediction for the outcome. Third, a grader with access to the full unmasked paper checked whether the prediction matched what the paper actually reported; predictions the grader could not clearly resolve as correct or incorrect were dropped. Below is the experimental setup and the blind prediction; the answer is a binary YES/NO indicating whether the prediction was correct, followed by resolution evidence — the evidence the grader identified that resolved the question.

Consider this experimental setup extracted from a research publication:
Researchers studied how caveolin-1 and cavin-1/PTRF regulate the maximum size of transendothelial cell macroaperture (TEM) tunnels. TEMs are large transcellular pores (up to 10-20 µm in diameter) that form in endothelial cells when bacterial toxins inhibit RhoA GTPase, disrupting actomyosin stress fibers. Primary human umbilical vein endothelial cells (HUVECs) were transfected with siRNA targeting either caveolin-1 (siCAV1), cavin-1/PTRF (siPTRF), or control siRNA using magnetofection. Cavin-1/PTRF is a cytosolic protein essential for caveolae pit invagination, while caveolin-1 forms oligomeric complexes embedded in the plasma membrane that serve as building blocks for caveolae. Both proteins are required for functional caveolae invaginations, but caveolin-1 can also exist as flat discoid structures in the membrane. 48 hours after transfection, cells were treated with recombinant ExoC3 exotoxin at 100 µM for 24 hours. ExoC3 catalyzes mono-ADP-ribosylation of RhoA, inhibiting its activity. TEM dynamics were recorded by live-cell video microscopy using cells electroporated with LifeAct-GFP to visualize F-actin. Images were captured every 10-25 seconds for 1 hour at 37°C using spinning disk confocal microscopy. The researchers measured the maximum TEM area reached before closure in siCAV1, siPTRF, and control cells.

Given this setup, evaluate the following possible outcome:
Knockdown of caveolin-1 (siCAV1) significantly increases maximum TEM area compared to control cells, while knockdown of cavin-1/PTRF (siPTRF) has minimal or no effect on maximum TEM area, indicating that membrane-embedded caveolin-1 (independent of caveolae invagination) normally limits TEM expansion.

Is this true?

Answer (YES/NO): YES